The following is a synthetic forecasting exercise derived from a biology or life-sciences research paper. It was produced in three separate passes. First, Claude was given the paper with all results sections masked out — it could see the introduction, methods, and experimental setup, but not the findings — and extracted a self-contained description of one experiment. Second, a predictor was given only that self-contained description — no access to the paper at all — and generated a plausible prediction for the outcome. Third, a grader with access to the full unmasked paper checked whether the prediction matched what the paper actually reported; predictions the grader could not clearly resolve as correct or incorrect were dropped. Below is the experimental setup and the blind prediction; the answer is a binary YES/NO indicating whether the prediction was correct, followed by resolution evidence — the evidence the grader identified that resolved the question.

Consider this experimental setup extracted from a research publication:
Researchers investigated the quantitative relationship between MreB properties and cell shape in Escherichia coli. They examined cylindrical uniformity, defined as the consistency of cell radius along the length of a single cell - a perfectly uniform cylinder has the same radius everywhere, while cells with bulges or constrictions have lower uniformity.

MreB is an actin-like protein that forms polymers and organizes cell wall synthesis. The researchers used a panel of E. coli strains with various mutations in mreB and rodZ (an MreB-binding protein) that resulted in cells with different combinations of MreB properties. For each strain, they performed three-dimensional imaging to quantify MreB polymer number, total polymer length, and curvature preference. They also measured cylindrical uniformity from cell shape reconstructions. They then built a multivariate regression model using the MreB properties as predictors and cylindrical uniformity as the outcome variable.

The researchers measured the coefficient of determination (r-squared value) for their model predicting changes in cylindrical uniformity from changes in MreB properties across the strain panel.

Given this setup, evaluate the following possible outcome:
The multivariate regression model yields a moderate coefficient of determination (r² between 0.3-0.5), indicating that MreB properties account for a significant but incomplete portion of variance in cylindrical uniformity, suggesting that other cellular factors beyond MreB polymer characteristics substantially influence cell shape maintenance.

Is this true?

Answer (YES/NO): NO